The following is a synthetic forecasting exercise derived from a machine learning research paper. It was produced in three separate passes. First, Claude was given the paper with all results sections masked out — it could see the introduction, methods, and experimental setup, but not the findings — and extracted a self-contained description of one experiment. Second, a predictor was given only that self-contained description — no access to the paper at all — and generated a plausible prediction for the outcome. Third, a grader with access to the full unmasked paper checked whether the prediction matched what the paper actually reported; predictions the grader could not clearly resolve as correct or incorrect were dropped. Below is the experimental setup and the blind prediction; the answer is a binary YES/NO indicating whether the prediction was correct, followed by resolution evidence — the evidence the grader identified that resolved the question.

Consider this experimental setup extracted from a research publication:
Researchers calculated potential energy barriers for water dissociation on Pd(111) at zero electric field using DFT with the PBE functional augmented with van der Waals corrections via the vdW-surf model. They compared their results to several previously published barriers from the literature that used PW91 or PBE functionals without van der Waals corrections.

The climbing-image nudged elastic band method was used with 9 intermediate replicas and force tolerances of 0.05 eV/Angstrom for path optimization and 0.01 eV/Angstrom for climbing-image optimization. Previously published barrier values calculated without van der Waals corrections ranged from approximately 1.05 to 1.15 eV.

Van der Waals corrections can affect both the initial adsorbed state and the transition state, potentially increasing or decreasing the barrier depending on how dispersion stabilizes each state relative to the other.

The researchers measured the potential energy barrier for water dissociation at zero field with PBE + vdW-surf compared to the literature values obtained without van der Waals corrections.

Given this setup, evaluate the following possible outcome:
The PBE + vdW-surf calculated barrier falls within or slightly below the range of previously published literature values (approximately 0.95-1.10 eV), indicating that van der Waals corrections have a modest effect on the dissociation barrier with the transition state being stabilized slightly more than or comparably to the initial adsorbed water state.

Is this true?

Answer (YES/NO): YES